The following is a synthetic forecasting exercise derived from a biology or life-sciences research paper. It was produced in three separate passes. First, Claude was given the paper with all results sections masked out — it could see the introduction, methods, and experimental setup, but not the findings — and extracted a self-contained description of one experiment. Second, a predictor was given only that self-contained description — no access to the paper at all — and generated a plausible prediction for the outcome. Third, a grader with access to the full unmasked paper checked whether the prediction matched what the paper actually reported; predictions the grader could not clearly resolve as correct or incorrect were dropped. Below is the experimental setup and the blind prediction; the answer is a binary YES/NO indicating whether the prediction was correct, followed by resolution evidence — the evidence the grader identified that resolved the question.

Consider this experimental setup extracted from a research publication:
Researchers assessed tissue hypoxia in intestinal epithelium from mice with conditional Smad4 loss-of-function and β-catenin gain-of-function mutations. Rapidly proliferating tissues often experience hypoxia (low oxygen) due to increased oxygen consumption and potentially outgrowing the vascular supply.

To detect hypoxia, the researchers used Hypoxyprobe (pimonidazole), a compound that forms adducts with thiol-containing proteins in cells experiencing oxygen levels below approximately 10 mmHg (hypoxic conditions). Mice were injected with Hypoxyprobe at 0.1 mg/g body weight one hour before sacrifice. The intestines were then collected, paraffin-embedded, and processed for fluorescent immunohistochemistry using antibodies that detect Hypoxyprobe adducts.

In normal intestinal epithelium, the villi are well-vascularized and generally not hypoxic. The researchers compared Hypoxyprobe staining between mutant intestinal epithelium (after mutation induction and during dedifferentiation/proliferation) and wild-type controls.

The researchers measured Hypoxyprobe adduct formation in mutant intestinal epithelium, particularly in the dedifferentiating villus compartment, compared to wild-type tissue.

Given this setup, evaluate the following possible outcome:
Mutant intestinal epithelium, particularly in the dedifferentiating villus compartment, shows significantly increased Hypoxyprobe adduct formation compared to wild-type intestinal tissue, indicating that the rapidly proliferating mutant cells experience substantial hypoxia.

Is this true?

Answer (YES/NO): YES